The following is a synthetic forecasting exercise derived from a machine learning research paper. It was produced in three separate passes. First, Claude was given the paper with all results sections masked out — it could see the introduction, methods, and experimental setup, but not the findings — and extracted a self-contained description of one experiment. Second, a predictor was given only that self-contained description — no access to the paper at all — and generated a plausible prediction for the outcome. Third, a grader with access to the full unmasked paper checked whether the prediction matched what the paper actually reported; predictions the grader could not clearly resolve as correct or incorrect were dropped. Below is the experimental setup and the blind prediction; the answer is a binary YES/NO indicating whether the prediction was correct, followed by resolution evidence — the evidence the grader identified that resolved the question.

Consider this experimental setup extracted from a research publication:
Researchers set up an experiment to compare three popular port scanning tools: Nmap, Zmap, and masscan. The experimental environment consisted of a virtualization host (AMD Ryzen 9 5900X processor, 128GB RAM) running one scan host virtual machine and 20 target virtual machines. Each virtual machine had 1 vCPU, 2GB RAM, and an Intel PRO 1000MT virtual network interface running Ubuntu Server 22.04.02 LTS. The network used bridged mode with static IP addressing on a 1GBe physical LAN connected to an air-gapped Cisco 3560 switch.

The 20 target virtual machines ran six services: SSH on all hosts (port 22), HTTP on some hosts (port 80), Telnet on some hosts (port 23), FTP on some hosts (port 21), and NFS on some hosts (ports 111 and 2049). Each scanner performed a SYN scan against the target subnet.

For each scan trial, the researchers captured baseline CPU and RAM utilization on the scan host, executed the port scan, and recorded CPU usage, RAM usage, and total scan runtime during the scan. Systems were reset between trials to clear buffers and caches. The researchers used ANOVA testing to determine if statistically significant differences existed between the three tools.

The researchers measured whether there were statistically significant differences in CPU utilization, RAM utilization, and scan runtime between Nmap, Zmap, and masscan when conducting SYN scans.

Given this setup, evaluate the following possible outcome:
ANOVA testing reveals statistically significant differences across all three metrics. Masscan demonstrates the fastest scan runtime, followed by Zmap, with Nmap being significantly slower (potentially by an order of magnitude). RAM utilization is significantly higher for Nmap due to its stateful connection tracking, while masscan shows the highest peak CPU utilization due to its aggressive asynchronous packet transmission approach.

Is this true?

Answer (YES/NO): NO